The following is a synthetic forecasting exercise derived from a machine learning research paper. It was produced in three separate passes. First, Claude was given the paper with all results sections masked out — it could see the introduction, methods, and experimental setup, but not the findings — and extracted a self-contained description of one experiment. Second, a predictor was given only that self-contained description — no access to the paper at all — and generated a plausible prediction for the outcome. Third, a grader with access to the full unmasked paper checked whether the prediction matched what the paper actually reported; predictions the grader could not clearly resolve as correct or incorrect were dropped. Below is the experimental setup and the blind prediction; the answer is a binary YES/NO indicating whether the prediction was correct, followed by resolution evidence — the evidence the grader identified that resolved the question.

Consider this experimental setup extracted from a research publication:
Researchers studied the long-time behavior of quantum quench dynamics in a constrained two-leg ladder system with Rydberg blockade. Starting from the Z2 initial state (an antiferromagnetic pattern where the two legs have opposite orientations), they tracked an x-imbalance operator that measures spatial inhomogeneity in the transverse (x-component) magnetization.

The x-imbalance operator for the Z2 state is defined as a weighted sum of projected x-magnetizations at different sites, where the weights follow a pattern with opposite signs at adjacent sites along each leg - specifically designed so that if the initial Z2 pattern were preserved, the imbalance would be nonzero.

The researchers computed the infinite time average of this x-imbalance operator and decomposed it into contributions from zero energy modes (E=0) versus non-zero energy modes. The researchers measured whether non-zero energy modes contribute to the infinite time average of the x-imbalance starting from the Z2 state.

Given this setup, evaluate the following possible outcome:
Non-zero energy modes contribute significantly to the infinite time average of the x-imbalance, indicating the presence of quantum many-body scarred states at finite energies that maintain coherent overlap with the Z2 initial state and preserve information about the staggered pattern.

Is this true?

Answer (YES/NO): NO